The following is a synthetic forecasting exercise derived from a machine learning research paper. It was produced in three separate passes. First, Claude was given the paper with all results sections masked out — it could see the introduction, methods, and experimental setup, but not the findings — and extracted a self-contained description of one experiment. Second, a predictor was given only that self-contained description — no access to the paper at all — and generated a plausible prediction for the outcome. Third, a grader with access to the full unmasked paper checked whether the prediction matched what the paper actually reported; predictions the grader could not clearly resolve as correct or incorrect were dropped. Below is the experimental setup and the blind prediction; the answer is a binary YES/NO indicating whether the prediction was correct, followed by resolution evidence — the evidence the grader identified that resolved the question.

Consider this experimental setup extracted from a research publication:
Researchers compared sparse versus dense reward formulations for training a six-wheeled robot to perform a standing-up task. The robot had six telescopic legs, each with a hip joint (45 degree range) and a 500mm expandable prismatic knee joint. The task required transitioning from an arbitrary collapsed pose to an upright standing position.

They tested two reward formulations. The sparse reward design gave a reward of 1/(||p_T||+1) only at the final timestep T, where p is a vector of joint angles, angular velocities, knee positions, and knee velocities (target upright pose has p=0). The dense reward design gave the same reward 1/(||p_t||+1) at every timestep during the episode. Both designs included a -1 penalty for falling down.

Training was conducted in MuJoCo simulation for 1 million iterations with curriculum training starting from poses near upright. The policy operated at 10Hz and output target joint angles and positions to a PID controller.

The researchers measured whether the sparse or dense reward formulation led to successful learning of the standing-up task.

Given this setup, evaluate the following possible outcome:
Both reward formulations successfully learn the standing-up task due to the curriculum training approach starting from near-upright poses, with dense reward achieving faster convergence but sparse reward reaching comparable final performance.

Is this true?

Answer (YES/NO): NO